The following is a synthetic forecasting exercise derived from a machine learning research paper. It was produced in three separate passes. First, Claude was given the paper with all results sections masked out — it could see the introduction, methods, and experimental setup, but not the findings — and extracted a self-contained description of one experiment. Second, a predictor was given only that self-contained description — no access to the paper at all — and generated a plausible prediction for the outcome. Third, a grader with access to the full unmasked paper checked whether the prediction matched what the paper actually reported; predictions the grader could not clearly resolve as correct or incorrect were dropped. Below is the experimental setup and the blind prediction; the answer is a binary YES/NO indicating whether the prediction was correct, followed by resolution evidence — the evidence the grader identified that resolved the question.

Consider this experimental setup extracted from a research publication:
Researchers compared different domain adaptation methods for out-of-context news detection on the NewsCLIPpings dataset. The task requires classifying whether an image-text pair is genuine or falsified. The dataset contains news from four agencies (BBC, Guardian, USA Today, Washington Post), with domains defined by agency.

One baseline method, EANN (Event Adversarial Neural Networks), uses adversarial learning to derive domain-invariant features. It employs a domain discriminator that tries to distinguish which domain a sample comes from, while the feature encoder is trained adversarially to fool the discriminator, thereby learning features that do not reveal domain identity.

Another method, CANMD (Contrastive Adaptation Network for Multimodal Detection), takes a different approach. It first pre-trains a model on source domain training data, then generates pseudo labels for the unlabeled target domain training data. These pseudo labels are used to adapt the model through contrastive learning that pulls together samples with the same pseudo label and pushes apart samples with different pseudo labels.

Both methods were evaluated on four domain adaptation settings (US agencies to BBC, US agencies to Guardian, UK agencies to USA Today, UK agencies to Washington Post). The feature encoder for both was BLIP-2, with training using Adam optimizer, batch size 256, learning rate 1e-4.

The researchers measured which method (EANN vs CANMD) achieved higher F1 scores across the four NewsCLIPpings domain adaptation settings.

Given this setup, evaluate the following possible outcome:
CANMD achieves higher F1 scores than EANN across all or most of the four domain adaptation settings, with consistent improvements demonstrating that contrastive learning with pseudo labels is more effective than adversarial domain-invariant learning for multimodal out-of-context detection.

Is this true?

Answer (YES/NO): NO